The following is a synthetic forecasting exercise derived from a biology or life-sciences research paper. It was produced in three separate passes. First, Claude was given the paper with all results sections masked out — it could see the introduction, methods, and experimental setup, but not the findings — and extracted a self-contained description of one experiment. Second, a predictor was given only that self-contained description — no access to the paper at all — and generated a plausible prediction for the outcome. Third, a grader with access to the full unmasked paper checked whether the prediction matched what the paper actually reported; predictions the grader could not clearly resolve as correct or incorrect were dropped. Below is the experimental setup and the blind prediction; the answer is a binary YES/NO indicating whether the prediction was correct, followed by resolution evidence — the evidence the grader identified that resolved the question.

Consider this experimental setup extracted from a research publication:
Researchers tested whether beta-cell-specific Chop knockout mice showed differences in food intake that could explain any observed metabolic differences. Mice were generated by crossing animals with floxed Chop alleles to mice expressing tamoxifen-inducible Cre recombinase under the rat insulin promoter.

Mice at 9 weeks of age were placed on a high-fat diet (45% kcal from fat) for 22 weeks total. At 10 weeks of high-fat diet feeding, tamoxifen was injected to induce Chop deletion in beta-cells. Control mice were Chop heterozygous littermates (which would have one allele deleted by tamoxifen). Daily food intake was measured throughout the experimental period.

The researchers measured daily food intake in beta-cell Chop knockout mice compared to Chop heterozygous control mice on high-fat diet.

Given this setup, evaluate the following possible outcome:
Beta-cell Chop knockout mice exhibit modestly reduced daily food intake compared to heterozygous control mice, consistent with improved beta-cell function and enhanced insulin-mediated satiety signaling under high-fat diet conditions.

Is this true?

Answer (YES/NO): NO